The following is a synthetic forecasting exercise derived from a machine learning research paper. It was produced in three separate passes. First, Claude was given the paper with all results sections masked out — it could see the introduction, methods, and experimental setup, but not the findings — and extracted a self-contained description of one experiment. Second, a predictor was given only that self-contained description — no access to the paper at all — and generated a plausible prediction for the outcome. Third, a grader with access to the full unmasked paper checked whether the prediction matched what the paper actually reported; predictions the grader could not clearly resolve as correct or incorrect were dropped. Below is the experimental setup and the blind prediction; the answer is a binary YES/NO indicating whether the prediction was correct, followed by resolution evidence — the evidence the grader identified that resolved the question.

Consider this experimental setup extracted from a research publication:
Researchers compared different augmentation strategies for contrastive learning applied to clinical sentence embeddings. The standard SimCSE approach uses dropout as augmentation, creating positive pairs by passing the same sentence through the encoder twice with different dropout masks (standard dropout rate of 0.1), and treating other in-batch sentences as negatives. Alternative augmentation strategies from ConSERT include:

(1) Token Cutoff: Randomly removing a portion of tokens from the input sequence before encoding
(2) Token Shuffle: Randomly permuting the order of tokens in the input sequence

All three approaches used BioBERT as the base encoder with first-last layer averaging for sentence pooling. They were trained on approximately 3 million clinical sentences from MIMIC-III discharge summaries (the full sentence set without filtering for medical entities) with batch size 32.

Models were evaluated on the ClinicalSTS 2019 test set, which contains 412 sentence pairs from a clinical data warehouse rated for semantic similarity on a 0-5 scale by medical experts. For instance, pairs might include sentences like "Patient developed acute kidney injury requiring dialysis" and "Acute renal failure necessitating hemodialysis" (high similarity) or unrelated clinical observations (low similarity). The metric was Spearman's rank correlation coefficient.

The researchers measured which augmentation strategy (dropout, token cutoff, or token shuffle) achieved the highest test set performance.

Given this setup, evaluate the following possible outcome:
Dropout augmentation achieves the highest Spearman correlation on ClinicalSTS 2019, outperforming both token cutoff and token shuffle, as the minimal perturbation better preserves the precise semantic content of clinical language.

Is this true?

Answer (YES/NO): NO